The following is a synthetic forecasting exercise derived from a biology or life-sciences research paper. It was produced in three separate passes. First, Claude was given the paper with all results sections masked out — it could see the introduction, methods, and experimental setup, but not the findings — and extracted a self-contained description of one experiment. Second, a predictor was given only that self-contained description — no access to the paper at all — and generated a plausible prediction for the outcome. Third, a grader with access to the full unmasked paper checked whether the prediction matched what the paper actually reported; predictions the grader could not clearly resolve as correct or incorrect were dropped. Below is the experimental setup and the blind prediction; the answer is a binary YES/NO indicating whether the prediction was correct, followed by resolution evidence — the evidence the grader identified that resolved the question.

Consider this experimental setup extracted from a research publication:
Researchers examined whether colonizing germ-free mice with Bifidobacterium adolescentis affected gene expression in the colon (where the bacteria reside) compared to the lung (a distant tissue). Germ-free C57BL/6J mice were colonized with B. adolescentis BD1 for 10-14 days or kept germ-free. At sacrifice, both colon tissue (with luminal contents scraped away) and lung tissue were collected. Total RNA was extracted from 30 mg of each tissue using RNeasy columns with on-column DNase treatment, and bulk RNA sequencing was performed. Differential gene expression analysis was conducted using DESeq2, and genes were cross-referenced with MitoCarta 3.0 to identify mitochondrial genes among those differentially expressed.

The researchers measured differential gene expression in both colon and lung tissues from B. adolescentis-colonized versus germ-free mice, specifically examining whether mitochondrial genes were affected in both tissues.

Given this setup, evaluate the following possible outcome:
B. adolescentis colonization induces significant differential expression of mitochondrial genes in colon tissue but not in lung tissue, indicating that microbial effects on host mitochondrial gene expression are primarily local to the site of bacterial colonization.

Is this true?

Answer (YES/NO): NO